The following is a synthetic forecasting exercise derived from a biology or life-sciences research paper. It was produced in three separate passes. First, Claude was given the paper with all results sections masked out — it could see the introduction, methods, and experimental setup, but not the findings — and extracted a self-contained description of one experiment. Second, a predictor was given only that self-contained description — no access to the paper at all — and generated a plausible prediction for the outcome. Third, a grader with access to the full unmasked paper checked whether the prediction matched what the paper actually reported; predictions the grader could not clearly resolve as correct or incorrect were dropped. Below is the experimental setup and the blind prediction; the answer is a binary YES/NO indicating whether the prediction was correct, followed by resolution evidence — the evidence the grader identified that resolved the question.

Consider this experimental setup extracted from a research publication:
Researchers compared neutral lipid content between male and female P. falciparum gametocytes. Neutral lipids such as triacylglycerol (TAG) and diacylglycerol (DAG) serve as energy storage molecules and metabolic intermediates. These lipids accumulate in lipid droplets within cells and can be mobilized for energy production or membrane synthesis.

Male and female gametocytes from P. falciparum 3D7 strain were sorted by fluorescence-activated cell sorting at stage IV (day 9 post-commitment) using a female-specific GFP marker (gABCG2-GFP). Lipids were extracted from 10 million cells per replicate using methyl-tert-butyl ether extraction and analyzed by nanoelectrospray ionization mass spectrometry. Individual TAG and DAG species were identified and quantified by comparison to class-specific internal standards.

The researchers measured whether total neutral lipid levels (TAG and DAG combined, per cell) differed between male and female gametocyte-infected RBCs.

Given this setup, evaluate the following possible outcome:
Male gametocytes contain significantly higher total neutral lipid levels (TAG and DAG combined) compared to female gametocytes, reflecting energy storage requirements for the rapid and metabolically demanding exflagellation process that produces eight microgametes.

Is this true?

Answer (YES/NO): NO